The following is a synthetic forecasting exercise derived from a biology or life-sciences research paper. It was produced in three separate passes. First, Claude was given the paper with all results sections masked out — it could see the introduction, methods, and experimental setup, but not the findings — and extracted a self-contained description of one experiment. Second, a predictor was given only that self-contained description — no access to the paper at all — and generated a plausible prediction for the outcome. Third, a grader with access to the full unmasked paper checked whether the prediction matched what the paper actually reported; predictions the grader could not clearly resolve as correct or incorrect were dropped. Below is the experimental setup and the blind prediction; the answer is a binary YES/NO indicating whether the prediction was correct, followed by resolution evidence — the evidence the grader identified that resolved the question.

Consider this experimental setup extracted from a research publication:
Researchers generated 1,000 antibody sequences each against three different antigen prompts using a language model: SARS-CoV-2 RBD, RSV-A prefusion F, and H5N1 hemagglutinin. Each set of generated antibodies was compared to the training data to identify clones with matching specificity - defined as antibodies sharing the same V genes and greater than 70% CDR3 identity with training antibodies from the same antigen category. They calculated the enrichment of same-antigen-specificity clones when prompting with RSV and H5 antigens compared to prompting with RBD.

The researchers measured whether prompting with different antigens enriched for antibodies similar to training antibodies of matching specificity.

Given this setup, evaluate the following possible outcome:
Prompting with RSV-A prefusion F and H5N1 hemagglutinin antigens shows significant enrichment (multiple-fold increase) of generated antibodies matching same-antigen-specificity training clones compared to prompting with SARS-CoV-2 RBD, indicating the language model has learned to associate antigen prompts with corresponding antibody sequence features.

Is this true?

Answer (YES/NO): YES